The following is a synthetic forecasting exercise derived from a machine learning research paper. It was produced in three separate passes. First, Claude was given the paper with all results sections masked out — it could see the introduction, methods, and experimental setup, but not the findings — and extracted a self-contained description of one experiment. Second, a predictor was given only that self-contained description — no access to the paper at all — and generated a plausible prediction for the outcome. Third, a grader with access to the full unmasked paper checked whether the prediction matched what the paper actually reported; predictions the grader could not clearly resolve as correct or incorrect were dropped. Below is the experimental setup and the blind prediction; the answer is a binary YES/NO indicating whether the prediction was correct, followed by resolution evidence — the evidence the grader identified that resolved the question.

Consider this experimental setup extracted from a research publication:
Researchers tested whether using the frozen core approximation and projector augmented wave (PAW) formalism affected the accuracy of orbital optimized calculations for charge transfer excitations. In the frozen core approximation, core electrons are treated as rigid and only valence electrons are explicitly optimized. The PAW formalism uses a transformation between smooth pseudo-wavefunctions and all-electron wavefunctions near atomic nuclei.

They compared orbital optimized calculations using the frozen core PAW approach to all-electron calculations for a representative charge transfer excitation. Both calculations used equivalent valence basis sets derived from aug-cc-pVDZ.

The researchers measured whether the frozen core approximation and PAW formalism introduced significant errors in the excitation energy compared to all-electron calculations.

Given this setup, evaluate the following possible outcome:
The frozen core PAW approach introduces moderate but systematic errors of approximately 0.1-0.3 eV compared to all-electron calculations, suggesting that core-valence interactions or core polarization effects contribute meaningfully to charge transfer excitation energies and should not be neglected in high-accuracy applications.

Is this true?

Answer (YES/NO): NO